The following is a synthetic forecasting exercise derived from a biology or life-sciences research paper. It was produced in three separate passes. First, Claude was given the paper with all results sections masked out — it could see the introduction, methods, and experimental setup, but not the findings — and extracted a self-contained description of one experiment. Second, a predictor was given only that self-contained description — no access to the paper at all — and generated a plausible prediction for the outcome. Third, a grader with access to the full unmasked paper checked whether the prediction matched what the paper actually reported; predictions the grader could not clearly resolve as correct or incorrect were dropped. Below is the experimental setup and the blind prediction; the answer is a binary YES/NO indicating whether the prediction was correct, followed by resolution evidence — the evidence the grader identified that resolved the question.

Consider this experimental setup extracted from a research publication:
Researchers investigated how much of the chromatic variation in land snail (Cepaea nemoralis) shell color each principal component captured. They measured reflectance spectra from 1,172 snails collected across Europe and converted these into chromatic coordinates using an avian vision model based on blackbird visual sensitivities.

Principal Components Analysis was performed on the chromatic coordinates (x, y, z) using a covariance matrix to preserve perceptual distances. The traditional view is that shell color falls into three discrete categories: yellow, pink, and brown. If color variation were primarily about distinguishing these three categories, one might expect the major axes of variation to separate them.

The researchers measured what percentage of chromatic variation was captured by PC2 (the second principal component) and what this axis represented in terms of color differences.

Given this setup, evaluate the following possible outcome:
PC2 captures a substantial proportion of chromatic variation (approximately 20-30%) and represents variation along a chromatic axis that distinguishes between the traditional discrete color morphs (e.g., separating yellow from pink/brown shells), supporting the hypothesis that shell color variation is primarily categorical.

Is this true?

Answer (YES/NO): NO